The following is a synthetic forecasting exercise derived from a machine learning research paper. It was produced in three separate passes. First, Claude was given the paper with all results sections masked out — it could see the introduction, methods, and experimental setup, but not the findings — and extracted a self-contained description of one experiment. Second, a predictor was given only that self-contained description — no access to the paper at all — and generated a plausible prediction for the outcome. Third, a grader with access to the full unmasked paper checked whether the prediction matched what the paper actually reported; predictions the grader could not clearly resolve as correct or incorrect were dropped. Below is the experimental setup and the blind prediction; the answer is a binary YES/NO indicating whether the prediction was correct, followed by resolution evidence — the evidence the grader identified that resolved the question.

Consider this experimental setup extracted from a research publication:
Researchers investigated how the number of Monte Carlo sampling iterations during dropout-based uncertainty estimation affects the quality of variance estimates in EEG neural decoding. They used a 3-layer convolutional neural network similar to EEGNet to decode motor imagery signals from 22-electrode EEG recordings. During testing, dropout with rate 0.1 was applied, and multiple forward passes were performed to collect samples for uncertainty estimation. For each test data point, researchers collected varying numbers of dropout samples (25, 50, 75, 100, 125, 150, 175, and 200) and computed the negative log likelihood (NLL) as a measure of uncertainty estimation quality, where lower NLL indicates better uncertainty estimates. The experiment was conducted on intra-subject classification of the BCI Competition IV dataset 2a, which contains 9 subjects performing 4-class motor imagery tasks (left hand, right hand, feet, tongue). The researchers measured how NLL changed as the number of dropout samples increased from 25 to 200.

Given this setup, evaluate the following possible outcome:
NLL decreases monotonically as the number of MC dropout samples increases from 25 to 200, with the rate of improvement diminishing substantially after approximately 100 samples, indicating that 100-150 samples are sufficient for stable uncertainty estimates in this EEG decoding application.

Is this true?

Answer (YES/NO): NO